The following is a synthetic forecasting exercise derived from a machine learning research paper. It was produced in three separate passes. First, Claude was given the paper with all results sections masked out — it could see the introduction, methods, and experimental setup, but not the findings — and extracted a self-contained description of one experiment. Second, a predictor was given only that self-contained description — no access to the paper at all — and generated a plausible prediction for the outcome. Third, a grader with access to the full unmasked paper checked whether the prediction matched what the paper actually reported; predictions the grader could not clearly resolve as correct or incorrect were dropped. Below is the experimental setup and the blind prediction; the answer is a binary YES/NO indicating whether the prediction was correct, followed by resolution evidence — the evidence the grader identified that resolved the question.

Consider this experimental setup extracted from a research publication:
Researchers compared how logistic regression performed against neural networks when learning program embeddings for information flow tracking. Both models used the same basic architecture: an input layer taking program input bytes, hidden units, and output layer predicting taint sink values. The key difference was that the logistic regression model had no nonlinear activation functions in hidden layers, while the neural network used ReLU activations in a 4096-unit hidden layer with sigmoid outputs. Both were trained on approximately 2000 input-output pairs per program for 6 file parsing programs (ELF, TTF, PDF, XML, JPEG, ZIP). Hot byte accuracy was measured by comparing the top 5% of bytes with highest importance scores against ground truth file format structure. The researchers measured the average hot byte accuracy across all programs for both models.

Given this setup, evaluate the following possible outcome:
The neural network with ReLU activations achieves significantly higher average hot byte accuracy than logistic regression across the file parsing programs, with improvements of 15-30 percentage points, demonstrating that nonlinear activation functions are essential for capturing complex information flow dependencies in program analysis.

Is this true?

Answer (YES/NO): NO